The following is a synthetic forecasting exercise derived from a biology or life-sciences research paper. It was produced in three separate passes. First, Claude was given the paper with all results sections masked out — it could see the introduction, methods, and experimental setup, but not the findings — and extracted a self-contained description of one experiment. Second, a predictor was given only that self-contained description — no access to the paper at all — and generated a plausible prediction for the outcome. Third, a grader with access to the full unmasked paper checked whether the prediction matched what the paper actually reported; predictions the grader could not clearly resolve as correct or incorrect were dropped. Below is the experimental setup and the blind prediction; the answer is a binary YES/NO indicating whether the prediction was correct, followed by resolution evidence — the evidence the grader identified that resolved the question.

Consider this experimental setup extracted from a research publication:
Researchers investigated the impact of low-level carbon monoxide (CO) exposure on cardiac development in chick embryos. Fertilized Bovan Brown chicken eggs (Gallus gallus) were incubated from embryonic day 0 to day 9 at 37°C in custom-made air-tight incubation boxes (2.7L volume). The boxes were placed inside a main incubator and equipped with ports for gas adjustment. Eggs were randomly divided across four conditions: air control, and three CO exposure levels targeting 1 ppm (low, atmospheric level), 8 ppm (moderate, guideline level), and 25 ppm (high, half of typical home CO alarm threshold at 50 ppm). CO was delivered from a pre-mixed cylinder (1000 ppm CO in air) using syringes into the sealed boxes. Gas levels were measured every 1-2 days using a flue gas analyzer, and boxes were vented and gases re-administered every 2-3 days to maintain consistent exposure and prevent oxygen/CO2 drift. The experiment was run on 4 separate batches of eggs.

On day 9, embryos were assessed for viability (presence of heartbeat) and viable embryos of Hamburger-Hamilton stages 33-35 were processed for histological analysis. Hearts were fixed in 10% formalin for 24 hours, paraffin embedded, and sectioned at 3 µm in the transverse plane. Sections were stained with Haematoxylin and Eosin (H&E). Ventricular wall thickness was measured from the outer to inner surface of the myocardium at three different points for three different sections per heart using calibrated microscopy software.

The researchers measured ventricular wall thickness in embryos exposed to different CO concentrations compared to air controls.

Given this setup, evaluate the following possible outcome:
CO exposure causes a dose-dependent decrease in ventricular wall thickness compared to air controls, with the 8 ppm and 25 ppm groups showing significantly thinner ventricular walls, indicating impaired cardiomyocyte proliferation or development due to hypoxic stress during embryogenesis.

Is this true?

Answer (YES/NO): NO